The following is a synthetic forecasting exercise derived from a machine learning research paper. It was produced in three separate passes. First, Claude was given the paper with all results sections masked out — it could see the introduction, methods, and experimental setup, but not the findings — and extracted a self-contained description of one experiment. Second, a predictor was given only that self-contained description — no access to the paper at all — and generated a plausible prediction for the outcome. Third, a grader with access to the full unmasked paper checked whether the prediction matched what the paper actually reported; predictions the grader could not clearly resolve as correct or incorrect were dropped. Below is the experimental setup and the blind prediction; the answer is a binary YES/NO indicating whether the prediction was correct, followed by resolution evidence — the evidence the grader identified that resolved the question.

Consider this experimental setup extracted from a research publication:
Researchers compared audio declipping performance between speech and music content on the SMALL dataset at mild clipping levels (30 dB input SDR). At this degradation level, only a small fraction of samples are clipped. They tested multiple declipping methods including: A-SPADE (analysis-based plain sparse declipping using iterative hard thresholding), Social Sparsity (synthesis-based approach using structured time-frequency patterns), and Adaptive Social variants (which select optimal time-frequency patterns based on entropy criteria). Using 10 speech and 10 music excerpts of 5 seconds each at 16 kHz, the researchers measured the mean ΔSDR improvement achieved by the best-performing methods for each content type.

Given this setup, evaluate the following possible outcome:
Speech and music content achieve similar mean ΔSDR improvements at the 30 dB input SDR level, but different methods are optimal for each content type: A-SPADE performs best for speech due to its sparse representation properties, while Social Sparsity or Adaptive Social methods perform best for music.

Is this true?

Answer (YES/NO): NO